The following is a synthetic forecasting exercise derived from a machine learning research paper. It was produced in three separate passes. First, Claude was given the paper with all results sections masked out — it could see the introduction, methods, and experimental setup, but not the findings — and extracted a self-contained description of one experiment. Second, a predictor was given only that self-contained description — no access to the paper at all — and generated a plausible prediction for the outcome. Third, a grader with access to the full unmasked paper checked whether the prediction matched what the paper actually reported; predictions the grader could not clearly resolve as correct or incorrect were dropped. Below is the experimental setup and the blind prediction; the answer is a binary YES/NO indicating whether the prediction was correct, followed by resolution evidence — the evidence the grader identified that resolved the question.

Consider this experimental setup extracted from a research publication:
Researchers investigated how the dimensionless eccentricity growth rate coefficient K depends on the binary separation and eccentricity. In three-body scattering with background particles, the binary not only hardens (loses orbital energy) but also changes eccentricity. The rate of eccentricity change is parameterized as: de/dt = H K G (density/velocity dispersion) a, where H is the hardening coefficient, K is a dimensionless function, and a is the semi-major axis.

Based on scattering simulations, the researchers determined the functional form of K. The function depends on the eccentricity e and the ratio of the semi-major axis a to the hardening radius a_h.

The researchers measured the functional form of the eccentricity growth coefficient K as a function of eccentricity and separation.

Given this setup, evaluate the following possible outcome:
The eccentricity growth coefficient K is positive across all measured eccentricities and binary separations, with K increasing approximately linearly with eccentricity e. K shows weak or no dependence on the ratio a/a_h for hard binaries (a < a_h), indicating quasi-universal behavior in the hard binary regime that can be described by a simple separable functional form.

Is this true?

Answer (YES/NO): NO